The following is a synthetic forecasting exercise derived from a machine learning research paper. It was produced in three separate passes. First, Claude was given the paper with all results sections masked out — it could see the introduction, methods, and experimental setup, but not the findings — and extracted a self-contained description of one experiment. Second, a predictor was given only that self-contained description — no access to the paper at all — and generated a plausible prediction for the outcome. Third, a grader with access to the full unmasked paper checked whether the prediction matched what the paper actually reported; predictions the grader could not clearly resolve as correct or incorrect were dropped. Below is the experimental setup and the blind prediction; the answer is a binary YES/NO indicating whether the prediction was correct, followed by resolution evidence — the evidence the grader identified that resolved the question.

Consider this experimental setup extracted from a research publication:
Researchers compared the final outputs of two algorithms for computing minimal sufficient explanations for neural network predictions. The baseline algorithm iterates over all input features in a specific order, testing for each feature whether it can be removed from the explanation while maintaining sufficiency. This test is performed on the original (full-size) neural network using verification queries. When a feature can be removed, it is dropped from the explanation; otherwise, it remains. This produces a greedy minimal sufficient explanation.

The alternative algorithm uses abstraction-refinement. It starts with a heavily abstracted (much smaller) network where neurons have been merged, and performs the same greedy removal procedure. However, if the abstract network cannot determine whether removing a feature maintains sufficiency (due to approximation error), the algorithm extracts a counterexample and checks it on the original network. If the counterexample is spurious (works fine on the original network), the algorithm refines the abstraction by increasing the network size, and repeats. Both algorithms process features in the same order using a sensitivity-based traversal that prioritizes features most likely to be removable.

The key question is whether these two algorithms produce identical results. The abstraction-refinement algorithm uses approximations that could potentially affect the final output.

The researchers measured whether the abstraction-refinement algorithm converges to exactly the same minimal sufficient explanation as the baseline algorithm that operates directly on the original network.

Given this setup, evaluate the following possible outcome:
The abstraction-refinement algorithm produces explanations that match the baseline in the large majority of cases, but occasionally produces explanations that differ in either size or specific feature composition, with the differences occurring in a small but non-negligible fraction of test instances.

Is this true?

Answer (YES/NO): NO